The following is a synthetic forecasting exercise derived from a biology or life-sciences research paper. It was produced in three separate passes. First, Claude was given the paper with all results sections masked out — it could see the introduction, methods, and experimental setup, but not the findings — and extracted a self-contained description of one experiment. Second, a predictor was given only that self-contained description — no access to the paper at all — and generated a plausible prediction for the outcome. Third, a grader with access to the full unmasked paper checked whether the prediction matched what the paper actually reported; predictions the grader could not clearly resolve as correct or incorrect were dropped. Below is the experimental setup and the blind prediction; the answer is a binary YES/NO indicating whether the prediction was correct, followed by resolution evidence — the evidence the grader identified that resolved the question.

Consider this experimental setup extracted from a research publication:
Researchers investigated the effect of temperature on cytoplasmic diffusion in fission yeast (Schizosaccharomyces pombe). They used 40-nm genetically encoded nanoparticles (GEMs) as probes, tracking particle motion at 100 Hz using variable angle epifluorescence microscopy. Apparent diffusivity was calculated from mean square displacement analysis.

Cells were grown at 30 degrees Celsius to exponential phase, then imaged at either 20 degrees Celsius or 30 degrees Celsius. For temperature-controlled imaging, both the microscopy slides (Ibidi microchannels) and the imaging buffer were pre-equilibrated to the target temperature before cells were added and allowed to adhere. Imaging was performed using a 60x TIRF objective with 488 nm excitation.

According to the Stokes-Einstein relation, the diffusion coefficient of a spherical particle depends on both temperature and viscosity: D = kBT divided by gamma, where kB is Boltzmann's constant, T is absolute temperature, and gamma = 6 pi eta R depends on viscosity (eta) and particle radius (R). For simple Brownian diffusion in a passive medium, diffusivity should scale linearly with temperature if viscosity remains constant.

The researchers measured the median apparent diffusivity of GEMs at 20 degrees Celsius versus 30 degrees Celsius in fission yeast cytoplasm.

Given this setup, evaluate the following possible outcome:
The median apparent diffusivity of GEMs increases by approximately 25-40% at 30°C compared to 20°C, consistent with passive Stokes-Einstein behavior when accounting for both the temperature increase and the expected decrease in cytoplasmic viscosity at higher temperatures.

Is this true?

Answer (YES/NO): NO